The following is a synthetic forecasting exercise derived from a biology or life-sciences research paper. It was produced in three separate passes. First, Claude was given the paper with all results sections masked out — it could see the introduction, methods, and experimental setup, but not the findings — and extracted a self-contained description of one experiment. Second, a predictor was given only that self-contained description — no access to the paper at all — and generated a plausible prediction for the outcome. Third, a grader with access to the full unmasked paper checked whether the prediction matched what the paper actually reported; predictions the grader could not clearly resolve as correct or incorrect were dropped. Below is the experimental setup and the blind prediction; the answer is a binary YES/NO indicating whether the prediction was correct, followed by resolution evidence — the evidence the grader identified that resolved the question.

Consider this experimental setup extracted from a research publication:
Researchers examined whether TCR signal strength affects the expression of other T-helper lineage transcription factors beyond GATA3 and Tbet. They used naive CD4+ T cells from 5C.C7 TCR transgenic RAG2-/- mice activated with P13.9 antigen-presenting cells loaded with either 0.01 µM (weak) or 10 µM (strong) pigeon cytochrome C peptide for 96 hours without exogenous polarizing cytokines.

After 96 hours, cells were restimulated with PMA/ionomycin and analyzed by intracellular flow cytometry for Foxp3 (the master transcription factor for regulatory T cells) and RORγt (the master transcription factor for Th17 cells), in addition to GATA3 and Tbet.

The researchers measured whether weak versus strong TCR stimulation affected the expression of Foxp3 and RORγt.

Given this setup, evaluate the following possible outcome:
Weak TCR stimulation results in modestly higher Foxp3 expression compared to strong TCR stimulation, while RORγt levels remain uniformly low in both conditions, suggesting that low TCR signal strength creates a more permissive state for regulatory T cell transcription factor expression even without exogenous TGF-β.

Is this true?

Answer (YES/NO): YES